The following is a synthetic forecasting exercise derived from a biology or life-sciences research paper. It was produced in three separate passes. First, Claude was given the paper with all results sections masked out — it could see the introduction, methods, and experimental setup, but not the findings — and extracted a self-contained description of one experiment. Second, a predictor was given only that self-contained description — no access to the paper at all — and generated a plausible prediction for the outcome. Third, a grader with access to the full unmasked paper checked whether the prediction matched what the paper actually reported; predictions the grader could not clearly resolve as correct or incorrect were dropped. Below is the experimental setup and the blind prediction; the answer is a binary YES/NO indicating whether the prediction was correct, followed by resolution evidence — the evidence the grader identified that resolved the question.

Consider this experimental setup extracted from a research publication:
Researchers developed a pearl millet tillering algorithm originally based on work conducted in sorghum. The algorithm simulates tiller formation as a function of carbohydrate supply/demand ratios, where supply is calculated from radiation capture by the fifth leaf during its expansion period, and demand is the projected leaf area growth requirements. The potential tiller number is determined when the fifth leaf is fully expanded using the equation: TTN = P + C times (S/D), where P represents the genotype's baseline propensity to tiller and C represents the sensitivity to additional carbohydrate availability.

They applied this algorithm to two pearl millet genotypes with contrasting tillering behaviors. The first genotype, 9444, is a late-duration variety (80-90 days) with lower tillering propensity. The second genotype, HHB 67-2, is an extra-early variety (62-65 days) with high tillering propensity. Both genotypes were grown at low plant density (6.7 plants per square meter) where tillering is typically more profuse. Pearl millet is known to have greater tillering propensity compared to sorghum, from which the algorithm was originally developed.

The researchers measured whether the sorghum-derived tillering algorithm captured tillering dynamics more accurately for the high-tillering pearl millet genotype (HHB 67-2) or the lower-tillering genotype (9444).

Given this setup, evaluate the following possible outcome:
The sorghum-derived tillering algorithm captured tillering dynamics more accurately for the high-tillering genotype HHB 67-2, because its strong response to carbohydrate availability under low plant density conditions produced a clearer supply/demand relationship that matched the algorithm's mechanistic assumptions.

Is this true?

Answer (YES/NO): NO